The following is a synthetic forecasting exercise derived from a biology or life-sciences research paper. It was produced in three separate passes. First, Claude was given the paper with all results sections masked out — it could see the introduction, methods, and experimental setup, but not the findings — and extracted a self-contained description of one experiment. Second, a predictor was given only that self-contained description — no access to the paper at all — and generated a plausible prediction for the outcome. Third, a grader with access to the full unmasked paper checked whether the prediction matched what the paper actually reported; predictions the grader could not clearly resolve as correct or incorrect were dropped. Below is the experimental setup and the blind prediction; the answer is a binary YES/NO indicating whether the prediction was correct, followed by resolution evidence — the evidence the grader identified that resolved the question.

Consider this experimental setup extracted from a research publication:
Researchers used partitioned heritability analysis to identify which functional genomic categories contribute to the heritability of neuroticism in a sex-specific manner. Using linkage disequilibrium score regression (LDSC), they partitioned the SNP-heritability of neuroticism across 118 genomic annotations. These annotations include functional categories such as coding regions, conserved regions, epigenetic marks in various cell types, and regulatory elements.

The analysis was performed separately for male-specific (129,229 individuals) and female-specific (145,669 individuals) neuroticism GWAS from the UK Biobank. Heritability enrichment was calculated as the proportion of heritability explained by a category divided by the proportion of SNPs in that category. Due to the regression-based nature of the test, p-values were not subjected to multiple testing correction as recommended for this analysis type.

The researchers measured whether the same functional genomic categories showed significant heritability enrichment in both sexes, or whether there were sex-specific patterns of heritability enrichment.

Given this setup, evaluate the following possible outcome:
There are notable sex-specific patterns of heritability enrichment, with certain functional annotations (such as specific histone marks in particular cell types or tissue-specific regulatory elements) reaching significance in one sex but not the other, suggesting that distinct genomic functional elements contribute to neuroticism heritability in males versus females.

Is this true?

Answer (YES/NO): NO